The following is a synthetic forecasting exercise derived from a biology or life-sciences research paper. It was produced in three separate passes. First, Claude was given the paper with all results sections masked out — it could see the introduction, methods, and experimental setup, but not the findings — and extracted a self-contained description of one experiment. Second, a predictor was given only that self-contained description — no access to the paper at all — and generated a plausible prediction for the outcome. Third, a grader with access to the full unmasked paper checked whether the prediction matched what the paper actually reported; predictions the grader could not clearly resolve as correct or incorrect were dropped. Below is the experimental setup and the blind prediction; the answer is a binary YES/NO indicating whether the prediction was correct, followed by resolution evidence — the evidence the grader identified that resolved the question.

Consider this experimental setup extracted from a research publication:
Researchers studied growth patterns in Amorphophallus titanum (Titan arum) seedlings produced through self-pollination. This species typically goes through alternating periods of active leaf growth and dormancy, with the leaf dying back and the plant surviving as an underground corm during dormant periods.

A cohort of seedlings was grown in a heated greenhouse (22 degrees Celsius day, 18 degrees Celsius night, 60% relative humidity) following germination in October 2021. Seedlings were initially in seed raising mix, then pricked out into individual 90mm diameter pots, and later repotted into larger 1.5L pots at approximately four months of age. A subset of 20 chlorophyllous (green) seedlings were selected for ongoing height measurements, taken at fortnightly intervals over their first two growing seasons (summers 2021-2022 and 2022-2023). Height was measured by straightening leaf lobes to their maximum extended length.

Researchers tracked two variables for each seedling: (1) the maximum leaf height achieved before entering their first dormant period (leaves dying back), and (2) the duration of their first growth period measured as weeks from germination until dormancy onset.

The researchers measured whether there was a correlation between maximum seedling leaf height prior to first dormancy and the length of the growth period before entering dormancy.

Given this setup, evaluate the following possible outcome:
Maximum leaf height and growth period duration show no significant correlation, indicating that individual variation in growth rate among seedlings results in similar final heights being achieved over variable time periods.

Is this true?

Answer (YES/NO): NO